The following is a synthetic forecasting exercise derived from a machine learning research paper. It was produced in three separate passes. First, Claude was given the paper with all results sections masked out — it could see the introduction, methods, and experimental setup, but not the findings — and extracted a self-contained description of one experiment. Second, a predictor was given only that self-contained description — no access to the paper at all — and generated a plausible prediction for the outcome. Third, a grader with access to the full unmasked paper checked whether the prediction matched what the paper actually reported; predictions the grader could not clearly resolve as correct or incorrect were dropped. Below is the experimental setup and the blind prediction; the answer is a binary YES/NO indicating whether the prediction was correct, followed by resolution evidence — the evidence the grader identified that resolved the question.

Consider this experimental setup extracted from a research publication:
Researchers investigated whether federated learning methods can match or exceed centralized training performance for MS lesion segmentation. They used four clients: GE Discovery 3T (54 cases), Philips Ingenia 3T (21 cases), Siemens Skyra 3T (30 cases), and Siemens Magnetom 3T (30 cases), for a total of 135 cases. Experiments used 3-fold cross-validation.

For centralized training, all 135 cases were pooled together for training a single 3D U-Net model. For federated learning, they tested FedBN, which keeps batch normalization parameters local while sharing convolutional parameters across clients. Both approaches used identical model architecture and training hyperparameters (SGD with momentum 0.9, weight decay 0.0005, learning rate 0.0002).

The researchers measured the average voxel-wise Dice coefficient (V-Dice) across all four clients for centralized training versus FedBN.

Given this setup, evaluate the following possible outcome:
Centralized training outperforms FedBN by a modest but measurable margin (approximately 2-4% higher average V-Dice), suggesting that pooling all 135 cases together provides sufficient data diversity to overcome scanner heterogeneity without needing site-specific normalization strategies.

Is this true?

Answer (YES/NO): NO